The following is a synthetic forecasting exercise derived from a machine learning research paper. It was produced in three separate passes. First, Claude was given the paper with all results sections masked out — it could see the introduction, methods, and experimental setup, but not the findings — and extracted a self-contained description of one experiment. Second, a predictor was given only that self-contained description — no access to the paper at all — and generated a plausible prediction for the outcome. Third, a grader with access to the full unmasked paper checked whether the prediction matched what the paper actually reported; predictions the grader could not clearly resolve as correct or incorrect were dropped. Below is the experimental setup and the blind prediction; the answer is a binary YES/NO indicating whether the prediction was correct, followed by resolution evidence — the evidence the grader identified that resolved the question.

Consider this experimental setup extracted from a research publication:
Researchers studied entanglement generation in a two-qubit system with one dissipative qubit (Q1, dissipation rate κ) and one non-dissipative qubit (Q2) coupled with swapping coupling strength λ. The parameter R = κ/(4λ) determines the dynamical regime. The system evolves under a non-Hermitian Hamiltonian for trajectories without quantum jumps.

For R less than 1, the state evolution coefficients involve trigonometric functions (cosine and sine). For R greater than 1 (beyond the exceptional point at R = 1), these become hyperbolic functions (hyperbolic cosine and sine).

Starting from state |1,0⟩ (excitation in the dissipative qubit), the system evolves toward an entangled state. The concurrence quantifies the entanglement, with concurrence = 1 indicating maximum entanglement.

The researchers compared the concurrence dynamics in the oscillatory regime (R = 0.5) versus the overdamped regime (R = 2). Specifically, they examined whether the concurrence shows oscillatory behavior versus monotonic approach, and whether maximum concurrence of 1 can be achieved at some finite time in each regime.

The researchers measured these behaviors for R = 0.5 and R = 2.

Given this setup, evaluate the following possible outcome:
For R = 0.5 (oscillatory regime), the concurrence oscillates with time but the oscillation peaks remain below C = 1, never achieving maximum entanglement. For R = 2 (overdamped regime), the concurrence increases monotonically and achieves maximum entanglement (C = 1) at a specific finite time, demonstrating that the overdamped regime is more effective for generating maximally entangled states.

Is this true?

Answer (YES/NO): NO